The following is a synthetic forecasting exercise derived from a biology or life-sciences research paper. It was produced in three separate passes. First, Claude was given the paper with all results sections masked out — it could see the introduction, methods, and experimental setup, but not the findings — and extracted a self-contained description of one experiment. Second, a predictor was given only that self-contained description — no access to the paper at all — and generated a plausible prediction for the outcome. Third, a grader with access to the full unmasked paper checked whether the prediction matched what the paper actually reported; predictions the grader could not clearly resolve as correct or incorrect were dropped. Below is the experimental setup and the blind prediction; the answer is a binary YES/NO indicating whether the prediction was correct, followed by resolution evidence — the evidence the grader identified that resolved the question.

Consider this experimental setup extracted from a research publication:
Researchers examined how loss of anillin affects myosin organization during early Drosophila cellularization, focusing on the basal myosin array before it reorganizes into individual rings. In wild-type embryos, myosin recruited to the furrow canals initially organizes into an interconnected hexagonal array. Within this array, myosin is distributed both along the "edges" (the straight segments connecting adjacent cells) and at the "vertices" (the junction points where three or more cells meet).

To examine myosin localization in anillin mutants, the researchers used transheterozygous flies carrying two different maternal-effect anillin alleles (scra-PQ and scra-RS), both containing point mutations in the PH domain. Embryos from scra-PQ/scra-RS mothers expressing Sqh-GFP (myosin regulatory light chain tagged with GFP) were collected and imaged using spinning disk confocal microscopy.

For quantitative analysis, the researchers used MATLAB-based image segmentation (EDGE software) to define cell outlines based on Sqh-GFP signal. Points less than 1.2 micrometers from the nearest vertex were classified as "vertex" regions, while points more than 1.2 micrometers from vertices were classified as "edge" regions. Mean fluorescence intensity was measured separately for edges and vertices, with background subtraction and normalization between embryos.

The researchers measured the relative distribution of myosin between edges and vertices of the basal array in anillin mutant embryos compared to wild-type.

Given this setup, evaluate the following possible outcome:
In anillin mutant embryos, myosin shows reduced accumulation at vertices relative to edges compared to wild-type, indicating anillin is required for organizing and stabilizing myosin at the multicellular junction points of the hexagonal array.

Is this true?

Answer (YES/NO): NO